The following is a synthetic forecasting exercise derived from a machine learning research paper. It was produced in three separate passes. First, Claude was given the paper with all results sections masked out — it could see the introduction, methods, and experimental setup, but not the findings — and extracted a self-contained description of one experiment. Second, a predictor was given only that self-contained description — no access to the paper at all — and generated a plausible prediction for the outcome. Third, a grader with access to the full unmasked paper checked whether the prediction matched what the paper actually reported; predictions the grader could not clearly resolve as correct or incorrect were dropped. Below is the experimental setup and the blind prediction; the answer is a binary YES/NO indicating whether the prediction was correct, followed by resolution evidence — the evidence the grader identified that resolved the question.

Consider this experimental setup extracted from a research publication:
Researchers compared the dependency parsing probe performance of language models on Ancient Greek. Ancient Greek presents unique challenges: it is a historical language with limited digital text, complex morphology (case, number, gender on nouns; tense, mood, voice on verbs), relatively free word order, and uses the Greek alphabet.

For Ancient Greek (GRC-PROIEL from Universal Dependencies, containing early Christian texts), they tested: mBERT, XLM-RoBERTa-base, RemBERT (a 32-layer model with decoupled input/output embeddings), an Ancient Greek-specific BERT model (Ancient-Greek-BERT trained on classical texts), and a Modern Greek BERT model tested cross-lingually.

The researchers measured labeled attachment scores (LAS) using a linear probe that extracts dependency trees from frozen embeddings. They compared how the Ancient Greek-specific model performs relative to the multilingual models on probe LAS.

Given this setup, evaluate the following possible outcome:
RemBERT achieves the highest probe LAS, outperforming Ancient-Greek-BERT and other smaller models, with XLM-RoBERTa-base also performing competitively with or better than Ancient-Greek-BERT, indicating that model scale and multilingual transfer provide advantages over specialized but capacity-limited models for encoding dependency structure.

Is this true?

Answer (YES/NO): NO